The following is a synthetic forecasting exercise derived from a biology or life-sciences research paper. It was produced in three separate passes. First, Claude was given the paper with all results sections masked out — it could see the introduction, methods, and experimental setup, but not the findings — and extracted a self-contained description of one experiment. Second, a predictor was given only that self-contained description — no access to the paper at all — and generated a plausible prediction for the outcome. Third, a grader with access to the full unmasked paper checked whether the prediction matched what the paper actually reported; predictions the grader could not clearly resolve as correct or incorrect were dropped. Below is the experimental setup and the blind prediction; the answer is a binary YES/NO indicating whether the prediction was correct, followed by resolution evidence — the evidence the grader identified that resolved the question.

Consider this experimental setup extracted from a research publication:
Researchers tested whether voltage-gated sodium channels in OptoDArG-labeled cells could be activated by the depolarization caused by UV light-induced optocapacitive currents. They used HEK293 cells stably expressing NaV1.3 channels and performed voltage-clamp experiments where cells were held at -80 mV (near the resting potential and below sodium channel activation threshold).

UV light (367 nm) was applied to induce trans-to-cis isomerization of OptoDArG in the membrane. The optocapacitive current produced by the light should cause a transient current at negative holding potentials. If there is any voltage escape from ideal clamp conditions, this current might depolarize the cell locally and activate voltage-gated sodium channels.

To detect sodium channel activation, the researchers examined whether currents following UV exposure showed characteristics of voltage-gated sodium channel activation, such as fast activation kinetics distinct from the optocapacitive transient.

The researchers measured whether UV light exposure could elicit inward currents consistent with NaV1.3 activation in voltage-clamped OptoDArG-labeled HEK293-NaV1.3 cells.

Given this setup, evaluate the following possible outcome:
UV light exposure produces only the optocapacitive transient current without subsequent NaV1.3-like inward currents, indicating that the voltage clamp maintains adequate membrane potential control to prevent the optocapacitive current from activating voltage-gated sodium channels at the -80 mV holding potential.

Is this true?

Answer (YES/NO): YES